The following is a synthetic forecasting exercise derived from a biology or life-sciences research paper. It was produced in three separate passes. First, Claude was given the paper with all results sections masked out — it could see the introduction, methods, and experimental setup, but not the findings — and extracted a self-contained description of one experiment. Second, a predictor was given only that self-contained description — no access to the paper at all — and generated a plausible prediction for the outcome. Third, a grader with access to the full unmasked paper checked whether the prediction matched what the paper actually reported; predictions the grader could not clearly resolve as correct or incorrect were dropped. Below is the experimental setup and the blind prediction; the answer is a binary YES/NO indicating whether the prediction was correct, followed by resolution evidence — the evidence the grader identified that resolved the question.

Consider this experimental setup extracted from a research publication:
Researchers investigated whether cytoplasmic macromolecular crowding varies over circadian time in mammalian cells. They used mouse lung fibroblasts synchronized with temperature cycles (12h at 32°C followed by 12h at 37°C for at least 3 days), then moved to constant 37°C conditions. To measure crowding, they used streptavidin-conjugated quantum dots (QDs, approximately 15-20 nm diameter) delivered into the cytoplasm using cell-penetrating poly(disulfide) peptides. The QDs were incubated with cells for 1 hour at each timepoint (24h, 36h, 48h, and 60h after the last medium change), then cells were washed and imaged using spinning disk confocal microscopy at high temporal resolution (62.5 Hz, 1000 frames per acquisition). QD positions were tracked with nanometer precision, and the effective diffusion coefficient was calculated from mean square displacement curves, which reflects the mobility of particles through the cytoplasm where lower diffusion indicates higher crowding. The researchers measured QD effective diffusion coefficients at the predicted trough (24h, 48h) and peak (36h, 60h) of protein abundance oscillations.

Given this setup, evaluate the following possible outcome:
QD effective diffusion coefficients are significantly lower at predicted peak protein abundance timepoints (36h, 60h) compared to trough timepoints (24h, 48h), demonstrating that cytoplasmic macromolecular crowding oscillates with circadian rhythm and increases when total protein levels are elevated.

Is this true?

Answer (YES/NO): YES